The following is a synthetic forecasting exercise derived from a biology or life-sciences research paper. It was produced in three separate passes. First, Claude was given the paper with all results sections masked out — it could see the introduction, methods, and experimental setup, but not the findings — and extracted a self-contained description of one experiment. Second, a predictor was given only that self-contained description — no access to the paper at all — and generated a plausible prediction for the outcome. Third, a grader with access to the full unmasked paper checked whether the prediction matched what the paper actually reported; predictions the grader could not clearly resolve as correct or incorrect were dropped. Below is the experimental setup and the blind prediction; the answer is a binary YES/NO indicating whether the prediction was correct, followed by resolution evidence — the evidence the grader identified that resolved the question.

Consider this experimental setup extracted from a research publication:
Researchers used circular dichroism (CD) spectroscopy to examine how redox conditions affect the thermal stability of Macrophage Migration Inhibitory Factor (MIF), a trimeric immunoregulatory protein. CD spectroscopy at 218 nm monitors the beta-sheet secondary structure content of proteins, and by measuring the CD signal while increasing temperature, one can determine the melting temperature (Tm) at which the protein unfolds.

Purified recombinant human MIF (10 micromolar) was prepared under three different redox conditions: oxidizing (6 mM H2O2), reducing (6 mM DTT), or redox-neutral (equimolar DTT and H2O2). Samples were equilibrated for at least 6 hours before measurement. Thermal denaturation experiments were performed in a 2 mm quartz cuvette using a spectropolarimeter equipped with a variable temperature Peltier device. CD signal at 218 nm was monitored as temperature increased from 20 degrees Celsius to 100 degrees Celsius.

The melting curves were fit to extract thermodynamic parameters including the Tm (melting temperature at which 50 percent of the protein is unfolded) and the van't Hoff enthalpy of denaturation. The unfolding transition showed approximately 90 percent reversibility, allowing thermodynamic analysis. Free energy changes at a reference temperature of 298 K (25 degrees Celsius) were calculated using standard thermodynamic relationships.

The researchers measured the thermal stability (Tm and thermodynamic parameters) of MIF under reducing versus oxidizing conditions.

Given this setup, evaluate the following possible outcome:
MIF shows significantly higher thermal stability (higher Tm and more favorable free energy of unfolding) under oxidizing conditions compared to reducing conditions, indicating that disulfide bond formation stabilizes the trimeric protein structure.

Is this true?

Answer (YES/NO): NO